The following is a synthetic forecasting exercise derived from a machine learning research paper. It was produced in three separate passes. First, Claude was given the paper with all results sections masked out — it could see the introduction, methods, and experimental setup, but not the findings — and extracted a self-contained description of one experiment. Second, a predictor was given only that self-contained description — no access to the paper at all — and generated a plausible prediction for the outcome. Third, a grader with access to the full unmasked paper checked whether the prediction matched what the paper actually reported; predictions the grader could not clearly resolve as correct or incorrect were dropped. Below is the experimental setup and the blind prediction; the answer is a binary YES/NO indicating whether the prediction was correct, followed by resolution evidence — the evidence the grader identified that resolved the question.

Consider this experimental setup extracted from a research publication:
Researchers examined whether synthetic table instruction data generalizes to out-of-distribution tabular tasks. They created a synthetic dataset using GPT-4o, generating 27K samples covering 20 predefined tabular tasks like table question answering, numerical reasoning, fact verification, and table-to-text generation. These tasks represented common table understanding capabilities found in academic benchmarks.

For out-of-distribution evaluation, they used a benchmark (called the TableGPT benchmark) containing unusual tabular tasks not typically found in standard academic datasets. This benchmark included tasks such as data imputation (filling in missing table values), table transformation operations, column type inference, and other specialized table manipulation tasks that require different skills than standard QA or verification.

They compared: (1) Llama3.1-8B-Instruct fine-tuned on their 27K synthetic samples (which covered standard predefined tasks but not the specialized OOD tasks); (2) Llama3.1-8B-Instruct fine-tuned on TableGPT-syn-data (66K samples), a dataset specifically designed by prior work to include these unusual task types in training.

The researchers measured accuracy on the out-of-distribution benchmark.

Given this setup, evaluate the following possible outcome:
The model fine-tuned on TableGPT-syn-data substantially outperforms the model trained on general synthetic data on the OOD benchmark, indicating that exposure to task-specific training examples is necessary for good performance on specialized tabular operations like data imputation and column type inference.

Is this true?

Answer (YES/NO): NO